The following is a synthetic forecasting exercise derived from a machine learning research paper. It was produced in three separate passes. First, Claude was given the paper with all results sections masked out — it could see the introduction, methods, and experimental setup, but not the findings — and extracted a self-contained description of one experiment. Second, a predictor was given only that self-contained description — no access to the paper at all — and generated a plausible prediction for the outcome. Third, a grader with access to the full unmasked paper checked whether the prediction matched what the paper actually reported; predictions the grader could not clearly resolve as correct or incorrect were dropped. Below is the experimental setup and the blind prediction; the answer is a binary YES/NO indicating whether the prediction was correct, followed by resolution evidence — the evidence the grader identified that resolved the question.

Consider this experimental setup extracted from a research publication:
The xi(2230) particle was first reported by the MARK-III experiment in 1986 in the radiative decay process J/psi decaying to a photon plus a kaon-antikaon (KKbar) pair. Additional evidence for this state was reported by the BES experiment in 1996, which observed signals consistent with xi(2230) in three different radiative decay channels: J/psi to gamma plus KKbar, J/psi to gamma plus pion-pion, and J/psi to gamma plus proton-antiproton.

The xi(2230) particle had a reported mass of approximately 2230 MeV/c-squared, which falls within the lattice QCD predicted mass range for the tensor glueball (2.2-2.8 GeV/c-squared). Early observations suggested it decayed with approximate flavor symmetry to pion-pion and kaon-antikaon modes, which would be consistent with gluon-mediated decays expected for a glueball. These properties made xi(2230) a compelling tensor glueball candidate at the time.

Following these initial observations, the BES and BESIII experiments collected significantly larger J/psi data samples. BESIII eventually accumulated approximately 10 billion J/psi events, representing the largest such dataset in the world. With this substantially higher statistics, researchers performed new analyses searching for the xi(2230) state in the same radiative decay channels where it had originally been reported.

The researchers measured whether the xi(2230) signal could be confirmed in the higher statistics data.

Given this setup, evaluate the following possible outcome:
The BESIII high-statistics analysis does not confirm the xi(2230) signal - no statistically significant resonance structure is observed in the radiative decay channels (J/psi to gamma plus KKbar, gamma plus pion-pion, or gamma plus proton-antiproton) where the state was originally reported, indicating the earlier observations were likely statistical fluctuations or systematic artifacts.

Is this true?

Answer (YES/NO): YES